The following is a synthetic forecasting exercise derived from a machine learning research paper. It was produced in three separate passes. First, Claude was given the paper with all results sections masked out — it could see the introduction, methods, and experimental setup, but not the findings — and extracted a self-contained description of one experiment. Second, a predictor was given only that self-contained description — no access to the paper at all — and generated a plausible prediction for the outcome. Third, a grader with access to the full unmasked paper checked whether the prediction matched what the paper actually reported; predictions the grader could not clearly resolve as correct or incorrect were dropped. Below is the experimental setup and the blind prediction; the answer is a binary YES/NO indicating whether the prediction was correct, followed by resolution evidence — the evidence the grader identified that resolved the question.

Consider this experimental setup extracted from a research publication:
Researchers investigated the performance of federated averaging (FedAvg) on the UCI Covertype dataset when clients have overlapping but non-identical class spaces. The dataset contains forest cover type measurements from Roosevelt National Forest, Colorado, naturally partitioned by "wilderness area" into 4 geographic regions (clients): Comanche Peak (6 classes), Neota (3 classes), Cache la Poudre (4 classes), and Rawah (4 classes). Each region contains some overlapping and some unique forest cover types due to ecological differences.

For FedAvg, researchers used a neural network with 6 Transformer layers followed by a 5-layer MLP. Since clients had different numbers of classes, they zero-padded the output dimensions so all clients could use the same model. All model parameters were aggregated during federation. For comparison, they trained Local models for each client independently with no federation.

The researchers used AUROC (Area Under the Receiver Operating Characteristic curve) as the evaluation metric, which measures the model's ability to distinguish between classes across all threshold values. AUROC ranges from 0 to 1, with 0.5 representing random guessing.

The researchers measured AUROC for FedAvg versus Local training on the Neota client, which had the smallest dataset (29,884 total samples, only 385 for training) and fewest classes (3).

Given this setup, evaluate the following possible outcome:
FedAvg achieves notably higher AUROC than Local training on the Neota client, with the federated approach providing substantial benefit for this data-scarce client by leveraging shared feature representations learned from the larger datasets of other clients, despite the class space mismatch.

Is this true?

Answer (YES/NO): NO